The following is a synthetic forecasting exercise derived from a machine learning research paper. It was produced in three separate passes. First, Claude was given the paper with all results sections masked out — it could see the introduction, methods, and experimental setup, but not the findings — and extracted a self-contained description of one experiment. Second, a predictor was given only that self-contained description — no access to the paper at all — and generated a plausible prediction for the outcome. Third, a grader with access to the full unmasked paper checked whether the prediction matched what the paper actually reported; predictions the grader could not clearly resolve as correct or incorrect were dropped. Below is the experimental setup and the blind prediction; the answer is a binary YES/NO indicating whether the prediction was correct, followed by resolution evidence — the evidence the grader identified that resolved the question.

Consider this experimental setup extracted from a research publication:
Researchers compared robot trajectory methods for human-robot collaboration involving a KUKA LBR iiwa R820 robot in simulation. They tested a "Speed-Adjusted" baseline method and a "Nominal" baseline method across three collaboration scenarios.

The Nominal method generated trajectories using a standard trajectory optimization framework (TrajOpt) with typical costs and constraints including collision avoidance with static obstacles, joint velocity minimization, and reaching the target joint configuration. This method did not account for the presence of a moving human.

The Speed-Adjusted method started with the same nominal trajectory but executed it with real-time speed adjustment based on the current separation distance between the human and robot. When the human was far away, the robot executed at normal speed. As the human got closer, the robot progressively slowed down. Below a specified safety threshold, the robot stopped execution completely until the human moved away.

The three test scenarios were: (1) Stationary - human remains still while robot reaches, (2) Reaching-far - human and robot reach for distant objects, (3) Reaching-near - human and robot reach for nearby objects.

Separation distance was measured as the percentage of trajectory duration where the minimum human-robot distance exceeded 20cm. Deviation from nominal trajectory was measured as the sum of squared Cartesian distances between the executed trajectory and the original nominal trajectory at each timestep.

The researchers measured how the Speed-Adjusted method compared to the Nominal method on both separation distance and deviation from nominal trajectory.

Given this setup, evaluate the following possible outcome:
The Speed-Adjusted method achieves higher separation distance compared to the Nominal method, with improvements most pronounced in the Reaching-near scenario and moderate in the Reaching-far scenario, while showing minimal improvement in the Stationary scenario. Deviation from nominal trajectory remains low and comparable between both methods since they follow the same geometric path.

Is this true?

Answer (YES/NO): NO